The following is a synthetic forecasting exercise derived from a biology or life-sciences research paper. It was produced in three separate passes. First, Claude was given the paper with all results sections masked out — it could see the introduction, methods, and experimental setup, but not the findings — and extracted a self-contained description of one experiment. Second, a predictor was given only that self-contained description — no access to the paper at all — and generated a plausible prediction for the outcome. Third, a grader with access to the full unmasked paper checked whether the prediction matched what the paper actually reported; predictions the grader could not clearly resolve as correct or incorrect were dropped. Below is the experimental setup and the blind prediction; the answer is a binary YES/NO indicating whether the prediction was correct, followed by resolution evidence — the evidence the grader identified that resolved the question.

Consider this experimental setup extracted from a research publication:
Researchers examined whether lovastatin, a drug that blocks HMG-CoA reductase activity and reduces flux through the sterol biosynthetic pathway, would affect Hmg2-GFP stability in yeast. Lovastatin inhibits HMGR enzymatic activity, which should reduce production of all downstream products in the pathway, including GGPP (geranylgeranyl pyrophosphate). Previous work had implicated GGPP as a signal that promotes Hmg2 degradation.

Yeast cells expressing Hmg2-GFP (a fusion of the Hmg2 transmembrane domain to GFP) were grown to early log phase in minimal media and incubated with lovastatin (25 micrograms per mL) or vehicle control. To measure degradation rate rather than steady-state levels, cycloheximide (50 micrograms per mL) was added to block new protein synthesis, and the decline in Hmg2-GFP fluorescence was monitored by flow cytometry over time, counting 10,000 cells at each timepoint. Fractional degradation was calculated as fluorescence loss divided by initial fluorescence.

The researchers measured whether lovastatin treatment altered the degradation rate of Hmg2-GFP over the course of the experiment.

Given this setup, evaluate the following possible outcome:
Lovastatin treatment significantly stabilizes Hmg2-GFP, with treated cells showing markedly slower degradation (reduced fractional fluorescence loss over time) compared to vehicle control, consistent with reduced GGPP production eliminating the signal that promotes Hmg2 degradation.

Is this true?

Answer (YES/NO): YES